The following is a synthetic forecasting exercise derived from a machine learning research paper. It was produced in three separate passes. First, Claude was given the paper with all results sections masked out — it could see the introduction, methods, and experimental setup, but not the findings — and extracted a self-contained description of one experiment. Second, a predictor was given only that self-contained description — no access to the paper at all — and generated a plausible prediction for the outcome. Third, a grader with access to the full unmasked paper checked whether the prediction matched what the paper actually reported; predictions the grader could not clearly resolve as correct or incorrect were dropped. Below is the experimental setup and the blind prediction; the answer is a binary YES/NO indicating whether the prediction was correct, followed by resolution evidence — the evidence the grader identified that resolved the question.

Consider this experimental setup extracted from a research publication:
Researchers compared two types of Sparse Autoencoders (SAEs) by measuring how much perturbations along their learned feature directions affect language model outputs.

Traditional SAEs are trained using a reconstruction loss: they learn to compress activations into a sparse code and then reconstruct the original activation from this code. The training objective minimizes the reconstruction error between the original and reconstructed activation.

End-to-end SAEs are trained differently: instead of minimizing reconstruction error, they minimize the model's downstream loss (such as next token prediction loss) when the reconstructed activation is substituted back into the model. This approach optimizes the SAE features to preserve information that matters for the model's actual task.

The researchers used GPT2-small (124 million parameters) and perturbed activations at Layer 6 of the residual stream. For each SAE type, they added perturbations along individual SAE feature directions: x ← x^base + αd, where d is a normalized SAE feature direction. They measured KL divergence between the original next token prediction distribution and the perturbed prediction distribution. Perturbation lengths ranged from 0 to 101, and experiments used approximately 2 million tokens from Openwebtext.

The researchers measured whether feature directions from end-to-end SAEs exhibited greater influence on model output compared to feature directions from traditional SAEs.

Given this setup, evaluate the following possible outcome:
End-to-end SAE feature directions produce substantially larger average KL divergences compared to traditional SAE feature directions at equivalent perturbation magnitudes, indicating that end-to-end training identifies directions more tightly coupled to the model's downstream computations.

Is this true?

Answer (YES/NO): NO